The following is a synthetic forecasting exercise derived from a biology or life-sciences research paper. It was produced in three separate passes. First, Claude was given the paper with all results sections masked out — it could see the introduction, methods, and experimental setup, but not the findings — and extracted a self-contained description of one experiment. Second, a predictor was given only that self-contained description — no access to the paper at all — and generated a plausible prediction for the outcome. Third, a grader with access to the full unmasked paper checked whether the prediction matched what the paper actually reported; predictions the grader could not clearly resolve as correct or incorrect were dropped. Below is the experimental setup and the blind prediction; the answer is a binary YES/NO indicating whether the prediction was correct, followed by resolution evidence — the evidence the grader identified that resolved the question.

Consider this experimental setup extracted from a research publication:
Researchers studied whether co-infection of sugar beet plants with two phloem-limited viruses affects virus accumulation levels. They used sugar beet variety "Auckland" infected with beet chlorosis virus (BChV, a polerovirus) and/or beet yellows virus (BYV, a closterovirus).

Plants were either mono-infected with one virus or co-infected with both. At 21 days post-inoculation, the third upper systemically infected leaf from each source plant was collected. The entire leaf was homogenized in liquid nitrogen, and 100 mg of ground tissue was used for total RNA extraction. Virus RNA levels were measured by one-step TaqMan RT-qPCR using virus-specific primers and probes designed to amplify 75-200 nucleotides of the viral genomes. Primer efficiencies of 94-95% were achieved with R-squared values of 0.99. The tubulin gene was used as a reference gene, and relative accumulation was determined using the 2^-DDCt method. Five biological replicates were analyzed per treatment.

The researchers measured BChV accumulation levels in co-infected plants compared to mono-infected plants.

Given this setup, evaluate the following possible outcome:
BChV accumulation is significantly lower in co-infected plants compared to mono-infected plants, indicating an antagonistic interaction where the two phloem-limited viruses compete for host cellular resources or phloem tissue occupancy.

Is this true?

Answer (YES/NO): NO